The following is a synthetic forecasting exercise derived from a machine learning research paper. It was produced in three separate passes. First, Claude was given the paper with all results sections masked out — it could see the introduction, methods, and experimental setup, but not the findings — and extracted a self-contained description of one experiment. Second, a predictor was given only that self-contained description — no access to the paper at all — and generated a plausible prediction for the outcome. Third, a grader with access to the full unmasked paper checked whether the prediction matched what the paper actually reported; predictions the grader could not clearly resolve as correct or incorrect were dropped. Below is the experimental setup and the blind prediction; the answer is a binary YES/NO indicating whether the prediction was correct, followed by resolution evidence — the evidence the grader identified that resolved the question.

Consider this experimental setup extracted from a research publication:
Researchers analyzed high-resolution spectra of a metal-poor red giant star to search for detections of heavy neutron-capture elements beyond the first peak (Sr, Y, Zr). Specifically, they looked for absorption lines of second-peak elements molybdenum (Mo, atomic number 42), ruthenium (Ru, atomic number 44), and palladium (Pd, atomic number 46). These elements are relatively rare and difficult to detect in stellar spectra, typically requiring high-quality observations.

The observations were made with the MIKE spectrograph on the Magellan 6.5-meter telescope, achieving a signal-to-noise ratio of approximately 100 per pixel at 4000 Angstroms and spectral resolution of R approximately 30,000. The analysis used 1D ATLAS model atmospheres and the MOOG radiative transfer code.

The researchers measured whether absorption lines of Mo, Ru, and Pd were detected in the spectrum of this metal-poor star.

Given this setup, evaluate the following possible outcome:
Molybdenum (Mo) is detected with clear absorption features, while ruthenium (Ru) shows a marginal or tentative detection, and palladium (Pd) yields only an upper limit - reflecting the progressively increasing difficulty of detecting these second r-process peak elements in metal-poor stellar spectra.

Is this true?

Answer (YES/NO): NO